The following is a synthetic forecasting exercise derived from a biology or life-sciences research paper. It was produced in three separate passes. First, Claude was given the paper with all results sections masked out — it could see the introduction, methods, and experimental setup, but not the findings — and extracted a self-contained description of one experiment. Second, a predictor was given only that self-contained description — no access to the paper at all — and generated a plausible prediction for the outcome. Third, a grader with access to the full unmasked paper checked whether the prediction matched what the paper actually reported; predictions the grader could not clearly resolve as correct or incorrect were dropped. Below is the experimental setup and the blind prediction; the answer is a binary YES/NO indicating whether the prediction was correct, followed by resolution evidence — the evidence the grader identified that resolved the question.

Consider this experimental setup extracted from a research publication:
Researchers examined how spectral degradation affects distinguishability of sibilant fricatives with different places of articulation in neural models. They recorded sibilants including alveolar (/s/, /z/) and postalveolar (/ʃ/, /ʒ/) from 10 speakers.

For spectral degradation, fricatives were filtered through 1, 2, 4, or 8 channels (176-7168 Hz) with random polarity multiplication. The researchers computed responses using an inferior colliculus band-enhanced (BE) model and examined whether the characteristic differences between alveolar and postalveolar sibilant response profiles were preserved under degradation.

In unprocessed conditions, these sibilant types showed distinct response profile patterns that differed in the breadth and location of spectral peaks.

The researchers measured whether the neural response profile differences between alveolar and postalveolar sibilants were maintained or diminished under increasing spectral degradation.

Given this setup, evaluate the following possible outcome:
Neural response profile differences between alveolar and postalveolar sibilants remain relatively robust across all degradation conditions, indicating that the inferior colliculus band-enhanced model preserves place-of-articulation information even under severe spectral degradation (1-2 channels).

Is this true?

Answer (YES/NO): NO